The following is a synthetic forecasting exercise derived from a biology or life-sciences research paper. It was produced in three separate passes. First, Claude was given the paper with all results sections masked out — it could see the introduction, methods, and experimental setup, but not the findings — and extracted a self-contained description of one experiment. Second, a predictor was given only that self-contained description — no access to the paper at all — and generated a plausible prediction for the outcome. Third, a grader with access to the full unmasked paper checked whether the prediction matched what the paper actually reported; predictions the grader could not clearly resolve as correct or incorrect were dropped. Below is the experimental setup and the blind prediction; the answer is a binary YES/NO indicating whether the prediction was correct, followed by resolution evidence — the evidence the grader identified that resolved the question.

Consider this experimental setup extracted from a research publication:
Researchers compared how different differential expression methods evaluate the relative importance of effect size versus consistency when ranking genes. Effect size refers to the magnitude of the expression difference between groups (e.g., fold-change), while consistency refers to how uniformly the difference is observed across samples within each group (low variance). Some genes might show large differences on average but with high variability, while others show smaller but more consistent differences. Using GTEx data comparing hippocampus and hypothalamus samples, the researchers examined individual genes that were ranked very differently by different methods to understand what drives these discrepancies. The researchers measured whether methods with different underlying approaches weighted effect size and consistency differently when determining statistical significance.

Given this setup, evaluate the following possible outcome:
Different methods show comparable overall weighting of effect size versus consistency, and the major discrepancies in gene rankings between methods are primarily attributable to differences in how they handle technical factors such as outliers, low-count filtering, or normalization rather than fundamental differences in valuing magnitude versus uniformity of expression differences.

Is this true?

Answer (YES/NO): NO